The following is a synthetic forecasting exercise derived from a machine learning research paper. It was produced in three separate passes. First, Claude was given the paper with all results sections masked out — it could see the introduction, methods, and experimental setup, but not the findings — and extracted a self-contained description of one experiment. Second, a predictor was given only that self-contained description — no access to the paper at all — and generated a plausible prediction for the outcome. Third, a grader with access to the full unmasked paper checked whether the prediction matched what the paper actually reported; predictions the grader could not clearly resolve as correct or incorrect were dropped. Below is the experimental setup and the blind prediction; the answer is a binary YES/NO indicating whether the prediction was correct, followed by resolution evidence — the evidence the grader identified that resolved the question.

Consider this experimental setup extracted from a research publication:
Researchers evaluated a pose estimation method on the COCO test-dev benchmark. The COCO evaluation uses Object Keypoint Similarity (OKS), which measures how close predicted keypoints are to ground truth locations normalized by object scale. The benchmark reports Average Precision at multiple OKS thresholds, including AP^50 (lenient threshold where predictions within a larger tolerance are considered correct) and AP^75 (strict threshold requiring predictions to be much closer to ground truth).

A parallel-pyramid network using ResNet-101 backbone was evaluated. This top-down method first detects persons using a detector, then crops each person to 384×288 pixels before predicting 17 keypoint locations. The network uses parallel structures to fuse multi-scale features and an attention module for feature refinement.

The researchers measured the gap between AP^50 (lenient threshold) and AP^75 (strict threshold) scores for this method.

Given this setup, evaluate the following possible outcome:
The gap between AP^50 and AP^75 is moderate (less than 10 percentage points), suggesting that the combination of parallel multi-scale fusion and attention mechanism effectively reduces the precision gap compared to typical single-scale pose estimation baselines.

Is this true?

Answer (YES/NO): YES